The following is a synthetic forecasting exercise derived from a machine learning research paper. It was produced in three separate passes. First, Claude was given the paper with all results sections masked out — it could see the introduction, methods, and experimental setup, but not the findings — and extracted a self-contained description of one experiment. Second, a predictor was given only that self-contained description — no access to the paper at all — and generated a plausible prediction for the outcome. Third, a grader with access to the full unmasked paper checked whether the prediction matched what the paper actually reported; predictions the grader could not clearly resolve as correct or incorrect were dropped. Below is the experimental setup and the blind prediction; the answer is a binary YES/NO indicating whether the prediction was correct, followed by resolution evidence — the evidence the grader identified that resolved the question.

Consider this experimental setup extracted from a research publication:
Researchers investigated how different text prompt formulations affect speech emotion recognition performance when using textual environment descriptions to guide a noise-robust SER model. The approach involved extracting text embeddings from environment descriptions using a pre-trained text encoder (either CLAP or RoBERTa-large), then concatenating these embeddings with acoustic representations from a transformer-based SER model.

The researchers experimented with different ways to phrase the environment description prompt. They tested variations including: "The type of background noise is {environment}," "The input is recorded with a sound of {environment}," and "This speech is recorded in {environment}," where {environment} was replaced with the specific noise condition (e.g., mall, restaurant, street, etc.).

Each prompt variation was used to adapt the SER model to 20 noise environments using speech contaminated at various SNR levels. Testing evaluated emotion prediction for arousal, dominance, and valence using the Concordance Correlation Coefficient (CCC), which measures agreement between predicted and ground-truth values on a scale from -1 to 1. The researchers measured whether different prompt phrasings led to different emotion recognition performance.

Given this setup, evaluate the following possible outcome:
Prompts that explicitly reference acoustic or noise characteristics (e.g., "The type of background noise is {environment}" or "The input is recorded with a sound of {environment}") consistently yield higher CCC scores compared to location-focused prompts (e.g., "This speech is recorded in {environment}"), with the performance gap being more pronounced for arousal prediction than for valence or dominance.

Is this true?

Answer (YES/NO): NO